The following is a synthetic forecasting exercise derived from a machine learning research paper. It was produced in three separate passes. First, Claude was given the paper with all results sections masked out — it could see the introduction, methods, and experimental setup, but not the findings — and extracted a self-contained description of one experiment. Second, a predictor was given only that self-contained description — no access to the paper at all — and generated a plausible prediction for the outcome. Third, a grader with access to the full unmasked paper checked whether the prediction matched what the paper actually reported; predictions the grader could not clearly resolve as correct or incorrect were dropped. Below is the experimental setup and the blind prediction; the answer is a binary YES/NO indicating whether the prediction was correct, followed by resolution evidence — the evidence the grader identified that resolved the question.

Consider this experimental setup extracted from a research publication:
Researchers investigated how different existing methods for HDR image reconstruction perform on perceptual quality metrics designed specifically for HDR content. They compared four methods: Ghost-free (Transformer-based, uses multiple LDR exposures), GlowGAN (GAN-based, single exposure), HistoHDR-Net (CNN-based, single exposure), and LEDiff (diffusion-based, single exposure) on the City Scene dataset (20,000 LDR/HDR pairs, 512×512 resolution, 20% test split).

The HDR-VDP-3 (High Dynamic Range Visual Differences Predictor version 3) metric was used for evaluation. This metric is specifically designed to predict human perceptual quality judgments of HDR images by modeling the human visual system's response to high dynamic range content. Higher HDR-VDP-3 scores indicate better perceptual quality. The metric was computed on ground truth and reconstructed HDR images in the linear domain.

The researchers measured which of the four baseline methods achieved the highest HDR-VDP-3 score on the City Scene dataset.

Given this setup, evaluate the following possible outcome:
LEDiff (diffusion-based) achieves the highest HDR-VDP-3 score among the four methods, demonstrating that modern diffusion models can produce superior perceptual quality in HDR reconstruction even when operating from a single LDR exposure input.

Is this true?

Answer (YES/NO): YES